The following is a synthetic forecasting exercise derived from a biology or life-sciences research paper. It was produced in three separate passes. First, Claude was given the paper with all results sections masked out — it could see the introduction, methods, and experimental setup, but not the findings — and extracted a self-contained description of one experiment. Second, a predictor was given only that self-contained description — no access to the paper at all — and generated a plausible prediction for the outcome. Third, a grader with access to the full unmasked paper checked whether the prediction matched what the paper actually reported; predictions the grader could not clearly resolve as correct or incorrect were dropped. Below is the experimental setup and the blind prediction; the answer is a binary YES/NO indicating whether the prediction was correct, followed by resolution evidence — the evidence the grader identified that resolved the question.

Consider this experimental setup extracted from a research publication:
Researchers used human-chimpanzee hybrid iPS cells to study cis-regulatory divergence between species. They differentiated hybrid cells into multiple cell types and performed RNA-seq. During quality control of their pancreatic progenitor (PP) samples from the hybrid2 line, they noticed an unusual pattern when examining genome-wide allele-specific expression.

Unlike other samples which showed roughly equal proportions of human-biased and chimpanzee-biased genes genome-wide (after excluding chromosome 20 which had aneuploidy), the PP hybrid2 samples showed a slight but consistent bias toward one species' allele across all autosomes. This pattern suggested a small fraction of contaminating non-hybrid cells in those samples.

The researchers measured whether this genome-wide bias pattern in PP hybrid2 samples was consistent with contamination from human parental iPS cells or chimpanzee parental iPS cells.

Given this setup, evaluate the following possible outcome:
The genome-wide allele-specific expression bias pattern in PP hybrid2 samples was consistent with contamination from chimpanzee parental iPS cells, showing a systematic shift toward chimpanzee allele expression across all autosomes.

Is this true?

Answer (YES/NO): YES